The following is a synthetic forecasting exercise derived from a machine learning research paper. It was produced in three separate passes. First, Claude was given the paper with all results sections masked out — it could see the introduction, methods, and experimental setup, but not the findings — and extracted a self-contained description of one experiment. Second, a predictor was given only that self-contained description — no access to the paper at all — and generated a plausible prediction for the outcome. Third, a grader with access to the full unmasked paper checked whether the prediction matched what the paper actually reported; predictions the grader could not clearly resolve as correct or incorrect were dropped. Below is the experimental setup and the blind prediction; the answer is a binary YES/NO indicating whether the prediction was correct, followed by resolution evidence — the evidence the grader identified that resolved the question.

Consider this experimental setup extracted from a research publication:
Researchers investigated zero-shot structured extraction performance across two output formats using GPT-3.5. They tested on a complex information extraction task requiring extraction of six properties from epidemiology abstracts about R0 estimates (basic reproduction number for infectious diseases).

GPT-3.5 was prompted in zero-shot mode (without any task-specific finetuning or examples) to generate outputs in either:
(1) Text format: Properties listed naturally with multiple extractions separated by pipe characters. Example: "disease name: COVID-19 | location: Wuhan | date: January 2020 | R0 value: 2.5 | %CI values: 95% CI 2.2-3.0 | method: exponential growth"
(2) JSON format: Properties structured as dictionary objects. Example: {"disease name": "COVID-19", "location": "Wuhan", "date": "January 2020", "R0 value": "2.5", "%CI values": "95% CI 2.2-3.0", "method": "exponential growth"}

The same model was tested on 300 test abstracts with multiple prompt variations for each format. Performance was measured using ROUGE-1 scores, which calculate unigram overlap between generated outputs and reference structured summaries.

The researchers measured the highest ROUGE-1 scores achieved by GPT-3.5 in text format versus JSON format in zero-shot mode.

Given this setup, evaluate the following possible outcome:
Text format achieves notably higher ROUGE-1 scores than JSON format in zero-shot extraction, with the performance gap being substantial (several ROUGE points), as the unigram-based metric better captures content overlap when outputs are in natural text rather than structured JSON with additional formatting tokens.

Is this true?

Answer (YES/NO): NO